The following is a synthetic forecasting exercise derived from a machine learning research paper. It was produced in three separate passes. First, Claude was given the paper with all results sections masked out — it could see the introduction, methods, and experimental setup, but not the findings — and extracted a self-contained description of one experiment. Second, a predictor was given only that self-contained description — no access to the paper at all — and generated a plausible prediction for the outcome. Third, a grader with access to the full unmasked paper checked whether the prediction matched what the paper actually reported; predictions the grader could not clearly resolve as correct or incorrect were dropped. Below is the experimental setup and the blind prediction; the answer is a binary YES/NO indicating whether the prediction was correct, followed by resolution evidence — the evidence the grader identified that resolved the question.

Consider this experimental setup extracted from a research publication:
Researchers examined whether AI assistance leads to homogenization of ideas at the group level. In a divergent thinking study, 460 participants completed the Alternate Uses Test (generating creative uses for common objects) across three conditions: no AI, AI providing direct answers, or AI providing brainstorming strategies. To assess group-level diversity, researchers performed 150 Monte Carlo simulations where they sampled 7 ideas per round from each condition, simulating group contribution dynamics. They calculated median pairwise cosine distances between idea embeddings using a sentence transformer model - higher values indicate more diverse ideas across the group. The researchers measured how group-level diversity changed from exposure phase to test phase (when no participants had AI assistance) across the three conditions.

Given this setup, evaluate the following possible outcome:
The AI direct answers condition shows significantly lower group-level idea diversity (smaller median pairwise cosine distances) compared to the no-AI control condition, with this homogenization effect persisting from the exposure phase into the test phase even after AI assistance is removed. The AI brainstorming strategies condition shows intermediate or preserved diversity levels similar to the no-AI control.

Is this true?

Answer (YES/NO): NO